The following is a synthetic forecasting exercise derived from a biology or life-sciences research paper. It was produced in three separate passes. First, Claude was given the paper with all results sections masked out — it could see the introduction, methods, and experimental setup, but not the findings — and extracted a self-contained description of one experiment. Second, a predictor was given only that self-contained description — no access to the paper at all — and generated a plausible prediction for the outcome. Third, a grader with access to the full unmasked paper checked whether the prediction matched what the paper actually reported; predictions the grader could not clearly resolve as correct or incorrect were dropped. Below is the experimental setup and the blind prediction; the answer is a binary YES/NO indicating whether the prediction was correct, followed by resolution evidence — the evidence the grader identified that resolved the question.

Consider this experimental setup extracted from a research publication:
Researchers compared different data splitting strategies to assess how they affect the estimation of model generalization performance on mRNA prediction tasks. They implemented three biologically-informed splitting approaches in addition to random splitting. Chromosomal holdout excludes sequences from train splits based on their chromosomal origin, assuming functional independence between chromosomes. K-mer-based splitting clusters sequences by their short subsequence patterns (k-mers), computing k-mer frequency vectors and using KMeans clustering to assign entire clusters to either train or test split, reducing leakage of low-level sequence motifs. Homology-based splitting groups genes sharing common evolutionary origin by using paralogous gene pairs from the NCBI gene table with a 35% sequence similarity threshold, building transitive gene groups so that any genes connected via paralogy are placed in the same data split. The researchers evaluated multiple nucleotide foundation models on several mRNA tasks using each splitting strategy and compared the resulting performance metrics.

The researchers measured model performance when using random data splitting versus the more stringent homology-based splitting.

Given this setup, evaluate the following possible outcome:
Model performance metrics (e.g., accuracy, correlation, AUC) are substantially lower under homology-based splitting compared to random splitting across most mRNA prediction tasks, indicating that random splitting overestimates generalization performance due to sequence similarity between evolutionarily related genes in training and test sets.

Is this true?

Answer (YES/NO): NO